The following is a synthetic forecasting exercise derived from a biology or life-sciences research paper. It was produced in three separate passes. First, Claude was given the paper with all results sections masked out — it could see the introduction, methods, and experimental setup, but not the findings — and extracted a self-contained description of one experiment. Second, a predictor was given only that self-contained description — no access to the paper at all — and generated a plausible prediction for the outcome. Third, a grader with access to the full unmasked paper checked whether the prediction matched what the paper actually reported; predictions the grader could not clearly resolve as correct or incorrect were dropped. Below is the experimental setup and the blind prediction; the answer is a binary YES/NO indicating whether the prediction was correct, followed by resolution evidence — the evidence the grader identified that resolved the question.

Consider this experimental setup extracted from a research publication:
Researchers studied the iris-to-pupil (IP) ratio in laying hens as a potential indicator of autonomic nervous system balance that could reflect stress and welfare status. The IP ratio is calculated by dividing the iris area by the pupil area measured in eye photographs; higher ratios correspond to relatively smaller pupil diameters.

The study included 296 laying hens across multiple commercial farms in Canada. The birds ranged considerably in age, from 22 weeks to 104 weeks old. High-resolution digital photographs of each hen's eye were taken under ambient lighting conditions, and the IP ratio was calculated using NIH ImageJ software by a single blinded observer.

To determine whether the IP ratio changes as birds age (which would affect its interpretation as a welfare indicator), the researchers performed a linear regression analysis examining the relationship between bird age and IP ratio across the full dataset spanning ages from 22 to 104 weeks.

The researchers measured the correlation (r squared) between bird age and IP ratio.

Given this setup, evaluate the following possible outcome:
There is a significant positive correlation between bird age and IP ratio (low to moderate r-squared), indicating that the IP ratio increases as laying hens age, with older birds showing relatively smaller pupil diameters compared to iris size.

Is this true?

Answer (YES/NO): NO